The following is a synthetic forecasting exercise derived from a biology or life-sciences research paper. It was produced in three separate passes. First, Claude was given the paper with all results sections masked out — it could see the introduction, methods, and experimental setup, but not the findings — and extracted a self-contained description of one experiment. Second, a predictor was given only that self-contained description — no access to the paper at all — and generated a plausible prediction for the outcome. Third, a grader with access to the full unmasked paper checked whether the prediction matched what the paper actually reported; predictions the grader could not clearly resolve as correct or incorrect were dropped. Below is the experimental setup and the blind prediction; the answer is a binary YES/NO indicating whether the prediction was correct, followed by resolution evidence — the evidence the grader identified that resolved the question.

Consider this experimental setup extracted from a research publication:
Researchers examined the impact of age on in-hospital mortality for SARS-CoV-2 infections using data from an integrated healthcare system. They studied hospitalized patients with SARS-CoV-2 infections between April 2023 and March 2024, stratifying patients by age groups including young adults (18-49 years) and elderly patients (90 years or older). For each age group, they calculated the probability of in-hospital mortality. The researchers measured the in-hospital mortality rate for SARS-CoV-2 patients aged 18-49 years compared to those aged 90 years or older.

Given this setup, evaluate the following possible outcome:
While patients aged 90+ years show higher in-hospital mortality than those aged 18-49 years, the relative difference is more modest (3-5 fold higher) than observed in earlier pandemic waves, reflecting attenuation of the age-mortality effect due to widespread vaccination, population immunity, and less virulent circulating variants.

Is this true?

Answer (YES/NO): NO